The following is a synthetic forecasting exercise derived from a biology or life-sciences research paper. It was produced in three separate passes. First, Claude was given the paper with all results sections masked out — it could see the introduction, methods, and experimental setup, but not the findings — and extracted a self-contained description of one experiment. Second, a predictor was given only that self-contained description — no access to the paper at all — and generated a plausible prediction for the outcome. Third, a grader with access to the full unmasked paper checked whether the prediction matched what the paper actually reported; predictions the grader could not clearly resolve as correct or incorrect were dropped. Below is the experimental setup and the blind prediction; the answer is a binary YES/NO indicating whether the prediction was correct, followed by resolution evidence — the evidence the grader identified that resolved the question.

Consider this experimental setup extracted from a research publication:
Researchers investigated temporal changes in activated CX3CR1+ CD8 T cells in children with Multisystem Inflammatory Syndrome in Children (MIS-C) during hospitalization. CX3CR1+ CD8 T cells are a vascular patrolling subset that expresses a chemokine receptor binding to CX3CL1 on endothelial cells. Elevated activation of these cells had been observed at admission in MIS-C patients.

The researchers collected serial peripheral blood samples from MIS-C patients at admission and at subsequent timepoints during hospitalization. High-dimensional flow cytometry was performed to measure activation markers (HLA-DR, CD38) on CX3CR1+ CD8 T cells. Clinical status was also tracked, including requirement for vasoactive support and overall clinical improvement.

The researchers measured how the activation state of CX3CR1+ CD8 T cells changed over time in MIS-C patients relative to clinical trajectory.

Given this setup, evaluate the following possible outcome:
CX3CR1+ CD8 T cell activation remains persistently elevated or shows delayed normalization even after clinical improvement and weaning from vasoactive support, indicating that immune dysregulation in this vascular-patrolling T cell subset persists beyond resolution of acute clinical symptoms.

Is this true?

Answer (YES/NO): NO